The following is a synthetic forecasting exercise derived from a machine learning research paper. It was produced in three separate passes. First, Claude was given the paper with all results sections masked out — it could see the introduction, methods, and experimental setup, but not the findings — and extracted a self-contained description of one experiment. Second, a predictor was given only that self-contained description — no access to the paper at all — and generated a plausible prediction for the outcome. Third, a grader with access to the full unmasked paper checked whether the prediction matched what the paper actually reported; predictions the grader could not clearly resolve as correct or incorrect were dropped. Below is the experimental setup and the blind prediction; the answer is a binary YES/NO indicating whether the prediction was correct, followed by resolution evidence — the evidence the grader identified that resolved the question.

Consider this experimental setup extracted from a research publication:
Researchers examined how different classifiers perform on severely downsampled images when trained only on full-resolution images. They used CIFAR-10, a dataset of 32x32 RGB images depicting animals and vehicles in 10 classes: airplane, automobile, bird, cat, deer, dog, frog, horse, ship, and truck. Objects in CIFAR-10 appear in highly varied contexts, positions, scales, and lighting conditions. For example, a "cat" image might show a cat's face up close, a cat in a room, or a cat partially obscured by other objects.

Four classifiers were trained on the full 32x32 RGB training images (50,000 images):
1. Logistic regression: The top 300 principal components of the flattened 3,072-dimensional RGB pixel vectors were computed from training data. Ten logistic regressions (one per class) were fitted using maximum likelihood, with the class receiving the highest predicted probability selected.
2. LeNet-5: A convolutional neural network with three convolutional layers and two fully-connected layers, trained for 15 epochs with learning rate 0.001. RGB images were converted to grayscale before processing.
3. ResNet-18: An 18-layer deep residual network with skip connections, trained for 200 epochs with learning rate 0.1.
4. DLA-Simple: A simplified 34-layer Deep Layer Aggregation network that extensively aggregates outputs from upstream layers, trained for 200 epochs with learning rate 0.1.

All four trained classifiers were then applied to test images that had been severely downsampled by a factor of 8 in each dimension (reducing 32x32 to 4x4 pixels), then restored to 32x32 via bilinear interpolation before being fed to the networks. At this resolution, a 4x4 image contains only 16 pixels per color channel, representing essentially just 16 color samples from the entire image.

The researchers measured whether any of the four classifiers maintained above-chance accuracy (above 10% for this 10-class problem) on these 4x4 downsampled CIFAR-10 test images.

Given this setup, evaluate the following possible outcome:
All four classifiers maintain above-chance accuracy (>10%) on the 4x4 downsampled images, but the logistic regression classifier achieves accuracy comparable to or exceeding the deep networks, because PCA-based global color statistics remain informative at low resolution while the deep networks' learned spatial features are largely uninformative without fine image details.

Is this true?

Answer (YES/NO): YES